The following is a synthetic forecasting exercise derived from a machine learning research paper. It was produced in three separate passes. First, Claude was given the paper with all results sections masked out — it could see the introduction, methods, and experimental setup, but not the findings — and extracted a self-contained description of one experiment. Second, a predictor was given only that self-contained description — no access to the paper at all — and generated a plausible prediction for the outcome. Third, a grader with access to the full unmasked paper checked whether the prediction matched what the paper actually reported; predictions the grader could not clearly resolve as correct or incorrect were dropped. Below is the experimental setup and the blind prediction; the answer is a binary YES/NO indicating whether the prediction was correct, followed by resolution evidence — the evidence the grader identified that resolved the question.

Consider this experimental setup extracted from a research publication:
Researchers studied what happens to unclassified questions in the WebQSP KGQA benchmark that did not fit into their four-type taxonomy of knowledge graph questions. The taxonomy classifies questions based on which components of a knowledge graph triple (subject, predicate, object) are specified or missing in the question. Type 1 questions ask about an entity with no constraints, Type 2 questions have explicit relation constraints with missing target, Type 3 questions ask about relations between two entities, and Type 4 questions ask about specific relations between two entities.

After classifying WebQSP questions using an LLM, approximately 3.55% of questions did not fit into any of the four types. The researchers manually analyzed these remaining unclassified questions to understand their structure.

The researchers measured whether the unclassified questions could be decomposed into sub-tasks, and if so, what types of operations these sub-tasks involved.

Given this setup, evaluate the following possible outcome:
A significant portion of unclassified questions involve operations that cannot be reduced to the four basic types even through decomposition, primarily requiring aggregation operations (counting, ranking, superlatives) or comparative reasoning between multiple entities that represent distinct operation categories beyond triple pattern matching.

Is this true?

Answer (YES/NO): NO